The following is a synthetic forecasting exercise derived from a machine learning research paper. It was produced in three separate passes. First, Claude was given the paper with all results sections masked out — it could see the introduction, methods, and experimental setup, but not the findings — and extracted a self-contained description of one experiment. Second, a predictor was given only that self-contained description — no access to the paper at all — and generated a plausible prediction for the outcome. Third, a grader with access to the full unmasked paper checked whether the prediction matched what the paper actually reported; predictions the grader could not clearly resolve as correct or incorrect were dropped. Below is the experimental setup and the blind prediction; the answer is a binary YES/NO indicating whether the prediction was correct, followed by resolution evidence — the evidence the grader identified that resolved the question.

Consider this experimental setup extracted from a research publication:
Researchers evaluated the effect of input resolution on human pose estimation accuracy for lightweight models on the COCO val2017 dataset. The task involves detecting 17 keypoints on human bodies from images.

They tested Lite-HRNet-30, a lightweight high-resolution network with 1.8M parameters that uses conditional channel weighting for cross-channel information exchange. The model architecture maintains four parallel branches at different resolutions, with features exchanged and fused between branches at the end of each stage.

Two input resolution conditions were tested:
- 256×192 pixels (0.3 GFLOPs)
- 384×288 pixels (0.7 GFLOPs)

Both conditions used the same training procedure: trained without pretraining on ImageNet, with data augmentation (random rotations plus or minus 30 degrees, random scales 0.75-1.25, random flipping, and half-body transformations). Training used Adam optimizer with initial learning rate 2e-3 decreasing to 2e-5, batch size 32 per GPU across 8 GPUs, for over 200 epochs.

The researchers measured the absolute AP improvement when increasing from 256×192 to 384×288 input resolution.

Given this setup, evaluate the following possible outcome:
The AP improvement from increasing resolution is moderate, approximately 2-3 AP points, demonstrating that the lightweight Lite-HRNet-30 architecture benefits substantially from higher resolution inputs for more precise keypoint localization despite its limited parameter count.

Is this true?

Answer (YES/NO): NO